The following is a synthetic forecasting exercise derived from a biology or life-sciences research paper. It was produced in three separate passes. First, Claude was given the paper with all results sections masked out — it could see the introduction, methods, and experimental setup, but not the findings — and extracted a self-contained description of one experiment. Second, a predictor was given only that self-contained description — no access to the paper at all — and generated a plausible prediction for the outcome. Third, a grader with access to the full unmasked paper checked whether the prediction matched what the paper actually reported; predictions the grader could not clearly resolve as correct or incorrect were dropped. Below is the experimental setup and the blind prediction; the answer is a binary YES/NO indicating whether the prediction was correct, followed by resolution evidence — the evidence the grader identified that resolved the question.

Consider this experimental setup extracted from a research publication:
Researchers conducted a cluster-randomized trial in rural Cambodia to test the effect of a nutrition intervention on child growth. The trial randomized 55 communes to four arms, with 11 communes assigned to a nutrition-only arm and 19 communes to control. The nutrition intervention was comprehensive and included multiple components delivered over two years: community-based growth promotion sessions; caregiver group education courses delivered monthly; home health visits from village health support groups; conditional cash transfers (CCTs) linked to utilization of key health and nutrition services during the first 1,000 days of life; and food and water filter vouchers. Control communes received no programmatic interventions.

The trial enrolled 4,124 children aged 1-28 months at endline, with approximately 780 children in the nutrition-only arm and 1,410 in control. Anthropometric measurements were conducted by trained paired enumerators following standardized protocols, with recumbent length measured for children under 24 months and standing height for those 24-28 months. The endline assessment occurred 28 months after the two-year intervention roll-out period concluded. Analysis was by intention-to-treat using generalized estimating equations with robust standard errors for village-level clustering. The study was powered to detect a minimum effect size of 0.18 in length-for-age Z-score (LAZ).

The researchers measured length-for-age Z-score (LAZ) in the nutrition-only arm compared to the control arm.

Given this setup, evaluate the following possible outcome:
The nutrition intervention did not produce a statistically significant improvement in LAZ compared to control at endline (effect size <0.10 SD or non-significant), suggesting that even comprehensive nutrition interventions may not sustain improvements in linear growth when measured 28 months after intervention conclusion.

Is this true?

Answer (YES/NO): YES